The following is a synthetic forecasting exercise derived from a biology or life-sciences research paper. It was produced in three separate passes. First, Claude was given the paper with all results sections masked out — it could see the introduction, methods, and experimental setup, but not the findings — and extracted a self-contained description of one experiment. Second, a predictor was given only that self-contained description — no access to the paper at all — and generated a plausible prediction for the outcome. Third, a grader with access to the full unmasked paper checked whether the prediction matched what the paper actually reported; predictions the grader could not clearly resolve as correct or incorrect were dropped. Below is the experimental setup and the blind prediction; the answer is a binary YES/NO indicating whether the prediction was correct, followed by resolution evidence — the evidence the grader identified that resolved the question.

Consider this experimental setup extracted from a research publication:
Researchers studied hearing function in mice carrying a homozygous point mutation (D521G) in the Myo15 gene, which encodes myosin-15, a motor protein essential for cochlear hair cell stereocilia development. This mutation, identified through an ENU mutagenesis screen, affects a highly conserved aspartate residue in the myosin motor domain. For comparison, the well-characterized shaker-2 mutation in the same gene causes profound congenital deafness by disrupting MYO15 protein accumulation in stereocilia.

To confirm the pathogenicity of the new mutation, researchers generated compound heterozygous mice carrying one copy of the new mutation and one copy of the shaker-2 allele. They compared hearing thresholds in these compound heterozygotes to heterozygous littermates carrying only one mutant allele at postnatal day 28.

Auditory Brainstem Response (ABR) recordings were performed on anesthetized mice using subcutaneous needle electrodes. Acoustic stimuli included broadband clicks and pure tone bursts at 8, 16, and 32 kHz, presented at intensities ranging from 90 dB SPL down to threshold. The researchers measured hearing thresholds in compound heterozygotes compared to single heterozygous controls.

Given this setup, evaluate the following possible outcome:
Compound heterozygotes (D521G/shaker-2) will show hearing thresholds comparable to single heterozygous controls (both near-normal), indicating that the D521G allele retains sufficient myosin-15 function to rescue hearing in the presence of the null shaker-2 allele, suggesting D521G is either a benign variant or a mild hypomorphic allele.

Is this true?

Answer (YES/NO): NO